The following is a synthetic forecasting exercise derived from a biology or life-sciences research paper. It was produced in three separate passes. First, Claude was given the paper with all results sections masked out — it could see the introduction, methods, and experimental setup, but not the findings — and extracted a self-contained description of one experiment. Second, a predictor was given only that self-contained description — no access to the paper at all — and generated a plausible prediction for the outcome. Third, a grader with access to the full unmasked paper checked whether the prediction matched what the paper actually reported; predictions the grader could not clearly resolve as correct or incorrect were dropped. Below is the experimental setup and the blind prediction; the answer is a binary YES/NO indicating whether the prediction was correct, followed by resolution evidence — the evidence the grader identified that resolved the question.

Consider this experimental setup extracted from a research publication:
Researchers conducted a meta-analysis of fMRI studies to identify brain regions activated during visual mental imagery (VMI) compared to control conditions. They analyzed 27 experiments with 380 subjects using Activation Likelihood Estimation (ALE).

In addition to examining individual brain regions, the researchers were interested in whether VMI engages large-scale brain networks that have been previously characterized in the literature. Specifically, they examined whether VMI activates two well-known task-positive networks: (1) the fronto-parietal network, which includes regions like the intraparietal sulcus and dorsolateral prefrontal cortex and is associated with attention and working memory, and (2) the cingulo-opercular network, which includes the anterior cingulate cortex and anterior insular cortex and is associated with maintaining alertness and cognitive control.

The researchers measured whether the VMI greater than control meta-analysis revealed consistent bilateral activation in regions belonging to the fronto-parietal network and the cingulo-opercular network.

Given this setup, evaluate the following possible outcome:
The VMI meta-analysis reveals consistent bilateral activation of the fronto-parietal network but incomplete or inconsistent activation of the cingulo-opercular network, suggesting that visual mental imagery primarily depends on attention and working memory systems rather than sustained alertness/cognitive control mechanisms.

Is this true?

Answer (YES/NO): NO